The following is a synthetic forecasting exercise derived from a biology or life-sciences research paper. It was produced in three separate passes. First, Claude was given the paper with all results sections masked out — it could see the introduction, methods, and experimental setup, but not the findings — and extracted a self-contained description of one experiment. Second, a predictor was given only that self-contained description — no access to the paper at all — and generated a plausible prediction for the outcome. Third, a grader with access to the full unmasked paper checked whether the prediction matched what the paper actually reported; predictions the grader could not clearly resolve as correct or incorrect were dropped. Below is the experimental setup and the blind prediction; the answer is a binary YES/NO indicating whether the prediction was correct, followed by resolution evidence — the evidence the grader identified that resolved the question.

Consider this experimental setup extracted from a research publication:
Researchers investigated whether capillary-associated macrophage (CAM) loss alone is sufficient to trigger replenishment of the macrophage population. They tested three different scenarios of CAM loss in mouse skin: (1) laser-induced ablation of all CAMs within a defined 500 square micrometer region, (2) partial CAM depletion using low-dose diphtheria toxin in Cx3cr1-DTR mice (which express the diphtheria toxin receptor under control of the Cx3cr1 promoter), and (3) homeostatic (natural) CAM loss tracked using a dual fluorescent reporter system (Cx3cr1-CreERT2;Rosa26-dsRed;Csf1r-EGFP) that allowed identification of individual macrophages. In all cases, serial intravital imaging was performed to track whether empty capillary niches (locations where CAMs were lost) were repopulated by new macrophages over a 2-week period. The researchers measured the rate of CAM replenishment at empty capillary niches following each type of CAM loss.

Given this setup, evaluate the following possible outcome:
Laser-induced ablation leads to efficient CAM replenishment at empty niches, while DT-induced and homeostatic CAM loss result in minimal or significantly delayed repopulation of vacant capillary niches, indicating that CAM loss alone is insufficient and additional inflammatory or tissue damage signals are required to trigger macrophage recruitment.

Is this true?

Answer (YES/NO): NO